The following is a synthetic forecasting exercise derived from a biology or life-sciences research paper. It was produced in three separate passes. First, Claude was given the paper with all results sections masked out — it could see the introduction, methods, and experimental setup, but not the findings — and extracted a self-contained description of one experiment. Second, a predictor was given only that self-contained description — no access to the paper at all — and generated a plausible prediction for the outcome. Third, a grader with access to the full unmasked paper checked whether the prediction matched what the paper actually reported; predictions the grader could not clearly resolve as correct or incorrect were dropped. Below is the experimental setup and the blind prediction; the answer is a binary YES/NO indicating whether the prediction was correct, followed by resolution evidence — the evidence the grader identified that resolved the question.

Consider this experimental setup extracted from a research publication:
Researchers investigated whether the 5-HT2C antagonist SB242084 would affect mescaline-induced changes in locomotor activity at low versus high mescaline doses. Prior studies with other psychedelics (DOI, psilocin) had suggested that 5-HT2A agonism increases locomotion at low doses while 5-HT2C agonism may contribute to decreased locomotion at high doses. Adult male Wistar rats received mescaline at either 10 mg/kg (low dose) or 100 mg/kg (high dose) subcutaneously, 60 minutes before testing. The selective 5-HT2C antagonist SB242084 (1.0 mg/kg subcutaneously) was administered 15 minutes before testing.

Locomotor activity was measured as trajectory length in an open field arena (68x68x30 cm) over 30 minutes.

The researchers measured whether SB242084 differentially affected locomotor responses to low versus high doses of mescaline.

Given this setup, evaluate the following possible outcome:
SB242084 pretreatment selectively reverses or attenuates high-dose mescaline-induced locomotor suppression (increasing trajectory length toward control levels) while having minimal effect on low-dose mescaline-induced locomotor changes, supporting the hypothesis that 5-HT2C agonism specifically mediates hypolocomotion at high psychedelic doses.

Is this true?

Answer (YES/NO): NO